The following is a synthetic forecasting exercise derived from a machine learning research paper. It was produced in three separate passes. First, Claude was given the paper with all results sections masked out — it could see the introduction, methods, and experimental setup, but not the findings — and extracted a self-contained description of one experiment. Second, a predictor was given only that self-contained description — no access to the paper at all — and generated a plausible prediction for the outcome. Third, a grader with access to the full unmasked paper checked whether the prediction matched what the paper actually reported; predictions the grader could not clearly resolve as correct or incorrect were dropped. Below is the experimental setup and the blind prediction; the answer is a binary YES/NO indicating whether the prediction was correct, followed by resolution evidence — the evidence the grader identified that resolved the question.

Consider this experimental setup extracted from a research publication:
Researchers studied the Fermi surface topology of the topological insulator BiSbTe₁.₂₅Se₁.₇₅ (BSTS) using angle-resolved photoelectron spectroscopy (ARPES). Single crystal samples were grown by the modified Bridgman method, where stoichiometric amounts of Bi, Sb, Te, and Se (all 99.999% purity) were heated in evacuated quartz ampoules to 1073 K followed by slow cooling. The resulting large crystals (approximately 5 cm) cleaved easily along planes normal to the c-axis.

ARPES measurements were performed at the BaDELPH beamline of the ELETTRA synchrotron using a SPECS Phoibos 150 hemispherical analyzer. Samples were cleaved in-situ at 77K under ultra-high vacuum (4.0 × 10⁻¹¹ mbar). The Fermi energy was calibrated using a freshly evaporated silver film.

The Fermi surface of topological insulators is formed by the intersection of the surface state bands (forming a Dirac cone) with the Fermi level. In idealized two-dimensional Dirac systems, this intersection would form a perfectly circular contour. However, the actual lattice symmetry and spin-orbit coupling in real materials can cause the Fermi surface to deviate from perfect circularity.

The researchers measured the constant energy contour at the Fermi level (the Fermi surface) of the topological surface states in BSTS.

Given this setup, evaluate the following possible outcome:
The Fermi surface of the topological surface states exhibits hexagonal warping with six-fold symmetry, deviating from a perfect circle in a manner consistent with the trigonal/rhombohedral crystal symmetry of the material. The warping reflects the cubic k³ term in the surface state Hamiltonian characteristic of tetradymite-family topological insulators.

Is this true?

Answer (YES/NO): YES